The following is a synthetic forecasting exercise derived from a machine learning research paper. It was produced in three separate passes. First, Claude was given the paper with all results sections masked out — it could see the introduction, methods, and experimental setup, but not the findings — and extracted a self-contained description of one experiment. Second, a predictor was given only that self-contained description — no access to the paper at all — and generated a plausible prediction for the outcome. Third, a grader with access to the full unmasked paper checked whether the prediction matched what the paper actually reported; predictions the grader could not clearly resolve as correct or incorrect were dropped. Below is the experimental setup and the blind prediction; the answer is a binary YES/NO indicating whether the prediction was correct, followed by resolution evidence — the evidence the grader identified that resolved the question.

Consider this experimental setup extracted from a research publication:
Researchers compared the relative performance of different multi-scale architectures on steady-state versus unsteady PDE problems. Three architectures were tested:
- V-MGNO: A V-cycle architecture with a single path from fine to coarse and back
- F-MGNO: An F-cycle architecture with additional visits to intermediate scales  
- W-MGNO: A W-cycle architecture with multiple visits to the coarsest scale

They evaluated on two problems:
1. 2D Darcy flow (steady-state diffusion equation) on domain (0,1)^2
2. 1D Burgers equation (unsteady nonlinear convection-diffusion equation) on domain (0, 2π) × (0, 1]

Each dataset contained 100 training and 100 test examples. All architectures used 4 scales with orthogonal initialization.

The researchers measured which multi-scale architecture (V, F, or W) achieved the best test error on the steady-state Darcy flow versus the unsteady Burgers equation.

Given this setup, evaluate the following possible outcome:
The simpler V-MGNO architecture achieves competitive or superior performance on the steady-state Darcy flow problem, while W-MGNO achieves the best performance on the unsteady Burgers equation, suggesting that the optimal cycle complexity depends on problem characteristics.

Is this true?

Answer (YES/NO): YES